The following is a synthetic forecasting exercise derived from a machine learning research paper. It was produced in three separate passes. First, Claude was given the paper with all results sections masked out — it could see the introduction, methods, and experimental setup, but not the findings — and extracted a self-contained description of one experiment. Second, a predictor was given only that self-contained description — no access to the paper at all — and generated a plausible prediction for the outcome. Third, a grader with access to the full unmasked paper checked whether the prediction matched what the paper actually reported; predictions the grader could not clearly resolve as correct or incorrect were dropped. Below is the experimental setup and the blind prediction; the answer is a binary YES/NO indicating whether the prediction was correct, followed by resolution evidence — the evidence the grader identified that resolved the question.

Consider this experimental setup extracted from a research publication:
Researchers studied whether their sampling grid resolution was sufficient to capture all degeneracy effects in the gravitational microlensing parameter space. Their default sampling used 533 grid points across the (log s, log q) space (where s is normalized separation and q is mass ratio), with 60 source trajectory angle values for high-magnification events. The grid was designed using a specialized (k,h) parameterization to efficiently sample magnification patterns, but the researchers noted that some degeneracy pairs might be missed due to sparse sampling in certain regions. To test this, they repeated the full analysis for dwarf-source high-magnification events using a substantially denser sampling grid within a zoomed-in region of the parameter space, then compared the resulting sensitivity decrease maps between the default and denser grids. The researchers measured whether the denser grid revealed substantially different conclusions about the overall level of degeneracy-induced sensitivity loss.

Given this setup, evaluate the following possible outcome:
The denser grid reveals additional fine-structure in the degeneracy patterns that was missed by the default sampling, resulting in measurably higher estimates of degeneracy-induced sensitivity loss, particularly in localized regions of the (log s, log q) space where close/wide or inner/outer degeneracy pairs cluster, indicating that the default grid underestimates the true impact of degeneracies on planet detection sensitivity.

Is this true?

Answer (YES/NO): NO